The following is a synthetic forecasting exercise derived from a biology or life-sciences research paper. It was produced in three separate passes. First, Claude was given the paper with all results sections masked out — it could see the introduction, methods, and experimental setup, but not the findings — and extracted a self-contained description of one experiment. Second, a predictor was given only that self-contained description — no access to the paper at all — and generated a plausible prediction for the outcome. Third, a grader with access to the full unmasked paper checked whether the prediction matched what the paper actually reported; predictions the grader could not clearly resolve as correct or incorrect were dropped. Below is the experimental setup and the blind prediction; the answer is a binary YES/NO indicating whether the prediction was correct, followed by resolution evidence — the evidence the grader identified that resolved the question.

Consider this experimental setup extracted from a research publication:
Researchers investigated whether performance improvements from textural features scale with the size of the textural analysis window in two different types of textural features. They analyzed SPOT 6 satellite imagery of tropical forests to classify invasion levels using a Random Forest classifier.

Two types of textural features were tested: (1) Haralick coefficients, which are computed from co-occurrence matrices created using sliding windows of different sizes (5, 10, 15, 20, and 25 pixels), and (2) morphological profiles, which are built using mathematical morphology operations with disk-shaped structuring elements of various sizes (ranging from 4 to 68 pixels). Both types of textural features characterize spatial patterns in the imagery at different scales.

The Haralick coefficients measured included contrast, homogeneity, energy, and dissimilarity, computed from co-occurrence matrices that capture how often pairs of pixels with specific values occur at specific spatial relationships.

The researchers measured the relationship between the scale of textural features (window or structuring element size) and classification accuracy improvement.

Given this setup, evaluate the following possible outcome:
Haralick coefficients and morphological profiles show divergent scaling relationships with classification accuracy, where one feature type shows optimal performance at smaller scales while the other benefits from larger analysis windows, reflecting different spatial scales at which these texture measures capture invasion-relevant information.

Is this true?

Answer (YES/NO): YES